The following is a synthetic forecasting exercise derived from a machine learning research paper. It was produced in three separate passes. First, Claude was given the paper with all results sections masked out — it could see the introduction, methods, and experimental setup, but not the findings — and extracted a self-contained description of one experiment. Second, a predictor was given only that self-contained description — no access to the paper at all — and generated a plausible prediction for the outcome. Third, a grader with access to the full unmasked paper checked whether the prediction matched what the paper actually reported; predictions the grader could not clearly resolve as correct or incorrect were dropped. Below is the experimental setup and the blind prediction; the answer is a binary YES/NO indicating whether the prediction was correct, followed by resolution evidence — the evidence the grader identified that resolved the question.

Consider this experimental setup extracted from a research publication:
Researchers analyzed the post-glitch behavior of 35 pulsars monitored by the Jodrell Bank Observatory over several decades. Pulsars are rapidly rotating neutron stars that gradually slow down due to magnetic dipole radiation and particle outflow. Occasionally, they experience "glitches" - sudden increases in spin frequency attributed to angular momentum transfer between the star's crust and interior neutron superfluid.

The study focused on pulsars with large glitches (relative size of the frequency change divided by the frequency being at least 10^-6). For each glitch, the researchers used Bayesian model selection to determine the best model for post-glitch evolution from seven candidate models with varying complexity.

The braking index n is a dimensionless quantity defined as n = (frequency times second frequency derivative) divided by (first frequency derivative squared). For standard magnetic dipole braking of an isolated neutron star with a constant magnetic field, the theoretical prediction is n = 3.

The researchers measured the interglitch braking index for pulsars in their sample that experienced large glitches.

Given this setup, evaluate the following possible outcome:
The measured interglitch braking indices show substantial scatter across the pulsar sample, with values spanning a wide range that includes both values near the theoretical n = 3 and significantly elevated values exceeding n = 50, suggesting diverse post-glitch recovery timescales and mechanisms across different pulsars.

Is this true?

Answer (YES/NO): NO